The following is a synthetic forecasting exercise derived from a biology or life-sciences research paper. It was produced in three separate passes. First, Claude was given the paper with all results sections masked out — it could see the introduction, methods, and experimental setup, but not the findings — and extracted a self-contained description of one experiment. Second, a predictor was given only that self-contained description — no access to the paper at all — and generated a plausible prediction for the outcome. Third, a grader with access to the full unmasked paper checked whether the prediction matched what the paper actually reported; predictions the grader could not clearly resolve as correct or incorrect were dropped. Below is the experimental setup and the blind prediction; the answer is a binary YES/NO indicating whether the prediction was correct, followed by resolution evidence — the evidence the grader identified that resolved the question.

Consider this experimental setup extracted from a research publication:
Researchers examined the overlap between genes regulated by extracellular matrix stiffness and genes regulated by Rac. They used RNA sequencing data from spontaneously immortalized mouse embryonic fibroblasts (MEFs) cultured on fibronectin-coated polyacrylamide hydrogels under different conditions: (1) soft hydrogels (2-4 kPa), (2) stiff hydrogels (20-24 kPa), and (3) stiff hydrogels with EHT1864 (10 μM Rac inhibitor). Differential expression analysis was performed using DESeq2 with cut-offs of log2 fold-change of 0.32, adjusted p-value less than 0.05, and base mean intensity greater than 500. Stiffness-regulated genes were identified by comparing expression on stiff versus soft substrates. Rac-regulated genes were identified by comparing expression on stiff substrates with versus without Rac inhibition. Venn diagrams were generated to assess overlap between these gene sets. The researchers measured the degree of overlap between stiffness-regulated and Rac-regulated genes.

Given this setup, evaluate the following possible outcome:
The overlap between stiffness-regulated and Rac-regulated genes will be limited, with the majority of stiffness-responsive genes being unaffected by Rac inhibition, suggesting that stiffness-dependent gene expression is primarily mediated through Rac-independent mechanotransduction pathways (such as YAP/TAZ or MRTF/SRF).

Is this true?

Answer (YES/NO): NO